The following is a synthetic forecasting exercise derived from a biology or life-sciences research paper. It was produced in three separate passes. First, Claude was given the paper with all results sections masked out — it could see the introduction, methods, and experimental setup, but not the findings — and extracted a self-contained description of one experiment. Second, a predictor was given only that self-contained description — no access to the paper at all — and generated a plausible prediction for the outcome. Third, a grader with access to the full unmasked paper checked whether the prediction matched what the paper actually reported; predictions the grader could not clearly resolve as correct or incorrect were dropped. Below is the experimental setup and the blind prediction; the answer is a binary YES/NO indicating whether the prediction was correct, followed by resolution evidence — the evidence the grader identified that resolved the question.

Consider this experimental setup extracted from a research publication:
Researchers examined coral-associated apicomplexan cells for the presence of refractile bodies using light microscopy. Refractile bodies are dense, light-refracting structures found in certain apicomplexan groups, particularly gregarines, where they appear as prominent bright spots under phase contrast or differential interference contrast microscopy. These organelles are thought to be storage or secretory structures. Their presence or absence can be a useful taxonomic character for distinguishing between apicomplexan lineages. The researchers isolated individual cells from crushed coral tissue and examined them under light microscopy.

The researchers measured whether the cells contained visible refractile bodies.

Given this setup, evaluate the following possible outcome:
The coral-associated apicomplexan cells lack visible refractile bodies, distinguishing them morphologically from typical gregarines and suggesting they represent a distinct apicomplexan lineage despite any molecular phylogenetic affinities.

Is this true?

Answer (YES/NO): YES